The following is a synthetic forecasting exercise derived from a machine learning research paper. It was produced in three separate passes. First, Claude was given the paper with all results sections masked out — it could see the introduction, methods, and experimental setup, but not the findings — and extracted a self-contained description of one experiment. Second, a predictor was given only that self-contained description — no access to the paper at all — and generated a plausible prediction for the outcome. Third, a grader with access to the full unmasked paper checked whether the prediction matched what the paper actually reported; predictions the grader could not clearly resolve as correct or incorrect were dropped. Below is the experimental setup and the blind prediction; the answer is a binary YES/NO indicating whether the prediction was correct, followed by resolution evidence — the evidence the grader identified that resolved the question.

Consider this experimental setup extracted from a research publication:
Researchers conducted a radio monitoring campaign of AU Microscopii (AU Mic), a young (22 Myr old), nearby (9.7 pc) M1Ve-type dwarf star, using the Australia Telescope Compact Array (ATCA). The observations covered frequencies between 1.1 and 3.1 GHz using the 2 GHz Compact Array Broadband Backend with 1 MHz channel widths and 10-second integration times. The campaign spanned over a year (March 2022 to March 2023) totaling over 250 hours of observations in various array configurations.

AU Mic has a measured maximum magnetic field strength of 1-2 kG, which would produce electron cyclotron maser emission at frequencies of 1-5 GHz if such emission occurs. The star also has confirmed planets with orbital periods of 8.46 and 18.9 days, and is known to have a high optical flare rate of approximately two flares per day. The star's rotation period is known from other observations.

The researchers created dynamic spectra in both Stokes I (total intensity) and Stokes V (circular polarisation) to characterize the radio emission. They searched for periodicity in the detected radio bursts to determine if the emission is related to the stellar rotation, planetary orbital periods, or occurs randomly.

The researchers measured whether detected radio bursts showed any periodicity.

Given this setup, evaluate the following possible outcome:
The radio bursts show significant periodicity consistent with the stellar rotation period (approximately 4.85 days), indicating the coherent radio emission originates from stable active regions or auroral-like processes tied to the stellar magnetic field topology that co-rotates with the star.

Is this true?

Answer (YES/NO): YES